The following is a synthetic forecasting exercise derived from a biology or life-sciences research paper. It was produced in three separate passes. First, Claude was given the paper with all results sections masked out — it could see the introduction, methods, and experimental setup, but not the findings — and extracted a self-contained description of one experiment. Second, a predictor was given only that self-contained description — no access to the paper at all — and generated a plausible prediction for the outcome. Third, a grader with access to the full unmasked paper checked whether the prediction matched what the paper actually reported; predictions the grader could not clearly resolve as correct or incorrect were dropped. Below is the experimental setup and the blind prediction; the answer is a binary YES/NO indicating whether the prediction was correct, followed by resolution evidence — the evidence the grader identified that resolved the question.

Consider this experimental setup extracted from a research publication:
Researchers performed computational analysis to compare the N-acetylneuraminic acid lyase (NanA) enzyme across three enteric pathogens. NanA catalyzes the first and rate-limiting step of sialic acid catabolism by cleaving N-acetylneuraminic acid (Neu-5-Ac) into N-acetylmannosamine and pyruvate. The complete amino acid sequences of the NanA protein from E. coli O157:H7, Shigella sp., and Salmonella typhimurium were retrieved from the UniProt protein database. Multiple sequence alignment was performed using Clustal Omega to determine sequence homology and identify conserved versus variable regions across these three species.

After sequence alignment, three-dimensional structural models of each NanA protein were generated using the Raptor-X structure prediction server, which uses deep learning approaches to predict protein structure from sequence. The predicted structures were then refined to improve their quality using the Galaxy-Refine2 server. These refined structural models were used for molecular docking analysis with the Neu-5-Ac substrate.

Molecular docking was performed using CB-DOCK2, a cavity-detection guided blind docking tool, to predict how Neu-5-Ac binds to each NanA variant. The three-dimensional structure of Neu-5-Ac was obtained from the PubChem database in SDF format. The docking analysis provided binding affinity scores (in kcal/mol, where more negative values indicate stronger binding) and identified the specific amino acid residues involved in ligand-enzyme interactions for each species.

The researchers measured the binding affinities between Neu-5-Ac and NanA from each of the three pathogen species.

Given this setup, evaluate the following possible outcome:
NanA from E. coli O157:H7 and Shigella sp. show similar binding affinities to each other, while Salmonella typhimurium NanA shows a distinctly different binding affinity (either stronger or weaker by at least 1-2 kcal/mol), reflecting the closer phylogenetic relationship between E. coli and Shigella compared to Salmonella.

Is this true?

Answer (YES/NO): NO